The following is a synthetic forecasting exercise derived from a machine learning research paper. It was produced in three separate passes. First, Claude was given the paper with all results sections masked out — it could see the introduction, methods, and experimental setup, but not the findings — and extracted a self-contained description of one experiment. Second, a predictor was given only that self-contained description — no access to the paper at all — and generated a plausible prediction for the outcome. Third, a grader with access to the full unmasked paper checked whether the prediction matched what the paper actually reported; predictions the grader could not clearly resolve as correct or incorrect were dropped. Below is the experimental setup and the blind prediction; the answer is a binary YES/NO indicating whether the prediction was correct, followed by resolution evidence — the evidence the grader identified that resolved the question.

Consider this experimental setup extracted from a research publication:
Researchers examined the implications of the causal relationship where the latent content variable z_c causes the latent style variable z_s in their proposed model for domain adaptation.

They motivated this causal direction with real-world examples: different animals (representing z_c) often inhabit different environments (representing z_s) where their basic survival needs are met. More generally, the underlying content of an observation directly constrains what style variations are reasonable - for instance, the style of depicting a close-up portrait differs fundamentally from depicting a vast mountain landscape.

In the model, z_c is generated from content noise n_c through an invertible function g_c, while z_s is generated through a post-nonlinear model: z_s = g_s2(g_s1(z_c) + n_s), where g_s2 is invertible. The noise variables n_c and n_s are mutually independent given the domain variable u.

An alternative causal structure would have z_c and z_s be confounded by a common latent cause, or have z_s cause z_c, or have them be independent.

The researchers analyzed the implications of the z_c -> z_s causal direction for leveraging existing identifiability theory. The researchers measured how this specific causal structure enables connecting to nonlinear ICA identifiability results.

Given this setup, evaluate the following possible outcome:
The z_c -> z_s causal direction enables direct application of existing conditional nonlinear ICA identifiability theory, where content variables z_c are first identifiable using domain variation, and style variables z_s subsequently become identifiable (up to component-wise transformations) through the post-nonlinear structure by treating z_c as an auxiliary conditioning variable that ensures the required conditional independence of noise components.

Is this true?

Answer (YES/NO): NO